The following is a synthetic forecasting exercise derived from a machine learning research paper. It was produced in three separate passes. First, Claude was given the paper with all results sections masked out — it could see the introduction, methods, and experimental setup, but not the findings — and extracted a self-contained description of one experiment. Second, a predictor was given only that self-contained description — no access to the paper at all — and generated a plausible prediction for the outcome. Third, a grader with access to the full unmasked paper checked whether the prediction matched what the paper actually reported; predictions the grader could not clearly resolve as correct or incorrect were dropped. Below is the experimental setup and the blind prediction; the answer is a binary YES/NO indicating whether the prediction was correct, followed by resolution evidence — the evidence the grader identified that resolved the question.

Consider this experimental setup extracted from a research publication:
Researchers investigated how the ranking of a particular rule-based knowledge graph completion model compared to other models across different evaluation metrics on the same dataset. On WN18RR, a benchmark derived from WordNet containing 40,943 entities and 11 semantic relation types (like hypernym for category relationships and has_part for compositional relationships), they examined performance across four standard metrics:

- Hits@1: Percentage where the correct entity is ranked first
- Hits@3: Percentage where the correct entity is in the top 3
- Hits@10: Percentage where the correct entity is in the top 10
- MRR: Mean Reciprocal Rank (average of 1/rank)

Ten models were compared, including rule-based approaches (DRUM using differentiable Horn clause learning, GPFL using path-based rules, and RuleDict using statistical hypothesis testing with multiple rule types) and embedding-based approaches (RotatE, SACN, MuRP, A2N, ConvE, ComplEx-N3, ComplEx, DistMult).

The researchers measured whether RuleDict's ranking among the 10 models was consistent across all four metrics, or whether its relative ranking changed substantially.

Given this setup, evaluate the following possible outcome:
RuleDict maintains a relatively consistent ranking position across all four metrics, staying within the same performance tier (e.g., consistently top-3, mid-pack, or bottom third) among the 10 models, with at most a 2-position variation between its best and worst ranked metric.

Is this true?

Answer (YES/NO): NO